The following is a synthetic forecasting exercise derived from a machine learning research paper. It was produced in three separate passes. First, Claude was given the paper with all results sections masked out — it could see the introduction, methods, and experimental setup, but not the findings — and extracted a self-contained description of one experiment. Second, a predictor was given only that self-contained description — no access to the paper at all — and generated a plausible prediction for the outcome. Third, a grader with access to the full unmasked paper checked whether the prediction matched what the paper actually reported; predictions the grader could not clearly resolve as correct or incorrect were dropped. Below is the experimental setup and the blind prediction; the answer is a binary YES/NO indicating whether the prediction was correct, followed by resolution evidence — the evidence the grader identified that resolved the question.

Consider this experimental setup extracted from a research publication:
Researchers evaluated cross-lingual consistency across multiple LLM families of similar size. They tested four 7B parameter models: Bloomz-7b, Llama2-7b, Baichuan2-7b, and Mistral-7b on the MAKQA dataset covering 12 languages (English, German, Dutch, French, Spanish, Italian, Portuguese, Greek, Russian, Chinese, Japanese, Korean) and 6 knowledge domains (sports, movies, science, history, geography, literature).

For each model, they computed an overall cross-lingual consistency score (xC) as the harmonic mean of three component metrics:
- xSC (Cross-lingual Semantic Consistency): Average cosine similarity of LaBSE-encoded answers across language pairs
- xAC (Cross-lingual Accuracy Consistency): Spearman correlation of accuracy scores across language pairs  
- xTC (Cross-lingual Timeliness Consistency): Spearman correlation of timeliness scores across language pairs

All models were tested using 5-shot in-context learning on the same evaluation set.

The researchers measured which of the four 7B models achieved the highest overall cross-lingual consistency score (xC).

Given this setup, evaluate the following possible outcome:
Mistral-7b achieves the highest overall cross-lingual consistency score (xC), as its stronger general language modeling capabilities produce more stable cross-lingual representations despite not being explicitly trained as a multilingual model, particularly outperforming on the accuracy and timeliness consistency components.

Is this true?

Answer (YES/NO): NO